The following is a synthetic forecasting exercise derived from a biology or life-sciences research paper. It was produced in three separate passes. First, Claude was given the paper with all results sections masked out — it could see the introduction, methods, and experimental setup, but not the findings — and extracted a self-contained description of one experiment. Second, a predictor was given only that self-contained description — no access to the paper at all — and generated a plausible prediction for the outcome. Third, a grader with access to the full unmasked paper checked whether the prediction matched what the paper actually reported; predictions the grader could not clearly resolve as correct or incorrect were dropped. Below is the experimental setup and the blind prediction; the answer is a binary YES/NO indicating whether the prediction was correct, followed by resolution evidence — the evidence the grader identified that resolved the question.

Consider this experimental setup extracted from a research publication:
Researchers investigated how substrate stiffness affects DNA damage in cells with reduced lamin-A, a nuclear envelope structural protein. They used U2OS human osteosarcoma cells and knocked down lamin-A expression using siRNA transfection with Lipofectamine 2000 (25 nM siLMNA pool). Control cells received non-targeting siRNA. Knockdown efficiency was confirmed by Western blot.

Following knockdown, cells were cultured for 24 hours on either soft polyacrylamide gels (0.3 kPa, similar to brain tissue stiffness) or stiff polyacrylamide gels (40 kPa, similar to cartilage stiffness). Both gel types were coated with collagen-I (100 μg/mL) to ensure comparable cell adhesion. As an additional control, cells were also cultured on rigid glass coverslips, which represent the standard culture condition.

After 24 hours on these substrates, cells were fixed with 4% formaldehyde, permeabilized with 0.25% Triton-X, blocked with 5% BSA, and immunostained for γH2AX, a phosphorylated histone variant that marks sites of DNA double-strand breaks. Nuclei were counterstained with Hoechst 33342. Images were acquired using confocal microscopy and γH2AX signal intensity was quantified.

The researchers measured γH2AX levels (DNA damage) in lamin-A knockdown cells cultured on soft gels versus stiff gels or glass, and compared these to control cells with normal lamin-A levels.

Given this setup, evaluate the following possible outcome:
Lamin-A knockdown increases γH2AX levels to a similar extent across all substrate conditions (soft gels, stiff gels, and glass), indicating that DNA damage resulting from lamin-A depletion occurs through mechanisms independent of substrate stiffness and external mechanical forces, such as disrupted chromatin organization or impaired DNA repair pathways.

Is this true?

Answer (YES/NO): NO